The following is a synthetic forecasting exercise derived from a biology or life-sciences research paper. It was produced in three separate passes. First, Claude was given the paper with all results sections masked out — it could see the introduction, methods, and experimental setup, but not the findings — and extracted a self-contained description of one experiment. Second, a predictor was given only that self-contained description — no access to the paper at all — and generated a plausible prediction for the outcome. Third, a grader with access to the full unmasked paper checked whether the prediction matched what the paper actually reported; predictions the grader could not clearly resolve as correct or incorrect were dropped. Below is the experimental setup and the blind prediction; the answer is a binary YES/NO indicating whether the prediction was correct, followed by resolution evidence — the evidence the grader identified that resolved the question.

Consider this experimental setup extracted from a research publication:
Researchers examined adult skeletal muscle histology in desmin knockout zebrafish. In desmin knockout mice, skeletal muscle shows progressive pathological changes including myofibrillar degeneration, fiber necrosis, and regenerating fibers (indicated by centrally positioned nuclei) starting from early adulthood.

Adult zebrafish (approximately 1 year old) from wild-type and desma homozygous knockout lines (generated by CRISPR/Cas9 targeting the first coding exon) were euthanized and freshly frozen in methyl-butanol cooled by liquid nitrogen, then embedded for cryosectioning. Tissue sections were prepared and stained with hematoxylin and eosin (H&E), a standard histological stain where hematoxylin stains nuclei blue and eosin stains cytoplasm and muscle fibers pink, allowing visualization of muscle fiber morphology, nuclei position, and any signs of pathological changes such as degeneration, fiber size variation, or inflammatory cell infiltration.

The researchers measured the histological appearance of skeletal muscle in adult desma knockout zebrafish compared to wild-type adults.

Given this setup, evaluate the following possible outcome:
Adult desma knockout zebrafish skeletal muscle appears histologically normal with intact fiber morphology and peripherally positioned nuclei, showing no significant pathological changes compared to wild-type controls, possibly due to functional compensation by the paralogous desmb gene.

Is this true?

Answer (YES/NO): NO